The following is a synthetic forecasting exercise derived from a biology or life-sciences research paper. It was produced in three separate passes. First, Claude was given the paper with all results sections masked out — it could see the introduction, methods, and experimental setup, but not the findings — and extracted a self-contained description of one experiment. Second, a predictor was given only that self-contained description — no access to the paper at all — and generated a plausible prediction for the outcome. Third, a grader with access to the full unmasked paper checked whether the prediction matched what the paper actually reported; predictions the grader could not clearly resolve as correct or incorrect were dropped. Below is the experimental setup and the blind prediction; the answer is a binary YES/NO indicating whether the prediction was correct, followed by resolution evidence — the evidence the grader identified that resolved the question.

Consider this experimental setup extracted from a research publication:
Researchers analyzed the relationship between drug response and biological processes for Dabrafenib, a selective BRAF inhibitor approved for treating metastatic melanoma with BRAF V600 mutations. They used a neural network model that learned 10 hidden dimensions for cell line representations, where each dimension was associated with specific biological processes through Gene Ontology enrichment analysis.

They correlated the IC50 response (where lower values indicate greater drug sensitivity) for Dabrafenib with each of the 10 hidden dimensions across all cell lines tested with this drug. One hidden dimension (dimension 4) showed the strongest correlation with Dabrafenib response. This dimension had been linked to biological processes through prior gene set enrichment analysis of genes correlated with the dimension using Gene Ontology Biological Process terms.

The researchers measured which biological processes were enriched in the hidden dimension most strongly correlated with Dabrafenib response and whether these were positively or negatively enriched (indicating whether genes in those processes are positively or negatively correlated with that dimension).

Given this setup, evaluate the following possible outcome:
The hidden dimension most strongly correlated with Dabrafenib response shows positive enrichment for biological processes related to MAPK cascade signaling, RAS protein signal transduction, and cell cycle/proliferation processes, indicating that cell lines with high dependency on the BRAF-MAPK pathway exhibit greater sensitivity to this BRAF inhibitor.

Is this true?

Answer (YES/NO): NO